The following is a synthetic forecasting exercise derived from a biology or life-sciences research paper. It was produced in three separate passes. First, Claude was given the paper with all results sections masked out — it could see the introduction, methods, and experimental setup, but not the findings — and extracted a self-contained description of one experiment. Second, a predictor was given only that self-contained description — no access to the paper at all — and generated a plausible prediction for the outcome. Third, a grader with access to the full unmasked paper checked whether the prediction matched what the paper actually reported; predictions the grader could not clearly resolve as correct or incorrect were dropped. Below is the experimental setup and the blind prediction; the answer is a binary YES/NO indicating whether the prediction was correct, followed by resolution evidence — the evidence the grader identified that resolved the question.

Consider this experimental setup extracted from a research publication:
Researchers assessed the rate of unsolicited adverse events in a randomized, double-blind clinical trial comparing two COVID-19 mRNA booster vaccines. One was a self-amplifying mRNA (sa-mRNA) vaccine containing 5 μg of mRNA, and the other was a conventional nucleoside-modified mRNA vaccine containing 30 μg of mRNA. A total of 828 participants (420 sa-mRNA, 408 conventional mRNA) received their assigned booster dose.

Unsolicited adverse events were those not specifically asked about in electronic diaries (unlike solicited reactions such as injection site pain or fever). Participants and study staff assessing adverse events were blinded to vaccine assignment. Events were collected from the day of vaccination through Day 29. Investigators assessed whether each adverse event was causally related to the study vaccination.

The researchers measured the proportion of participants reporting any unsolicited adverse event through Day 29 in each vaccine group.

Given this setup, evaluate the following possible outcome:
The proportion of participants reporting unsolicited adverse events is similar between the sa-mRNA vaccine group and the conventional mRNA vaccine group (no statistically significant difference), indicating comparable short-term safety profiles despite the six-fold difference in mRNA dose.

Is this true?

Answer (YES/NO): NO